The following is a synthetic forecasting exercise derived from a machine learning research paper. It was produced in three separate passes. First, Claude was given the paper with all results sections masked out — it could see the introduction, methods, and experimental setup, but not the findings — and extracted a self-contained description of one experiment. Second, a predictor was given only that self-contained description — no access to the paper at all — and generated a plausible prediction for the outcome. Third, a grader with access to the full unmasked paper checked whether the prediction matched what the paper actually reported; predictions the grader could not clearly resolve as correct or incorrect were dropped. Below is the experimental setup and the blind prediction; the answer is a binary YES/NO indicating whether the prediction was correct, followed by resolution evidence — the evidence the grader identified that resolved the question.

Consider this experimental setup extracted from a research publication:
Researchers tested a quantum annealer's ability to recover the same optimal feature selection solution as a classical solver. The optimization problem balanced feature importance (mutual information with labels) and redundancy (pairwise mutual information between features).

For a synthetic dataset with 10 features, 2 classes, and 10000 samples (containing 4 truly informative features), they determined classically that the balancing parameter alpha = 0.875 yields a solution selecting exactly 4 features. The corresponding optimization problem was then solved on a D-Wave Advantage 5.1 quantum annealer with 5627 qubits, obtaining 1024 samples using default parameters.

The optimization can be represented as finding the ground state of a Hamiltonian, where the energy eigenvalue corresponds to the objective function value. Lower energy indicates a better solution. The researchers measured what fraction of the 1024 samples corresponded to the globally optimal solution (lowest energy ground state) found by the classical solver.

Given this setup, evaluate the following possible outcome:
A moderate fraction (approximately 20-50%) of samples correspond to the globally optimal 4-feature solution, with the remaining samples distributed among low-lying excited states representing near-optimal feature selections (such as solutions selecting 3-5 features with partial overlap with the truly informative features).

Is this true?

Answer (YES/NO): NO